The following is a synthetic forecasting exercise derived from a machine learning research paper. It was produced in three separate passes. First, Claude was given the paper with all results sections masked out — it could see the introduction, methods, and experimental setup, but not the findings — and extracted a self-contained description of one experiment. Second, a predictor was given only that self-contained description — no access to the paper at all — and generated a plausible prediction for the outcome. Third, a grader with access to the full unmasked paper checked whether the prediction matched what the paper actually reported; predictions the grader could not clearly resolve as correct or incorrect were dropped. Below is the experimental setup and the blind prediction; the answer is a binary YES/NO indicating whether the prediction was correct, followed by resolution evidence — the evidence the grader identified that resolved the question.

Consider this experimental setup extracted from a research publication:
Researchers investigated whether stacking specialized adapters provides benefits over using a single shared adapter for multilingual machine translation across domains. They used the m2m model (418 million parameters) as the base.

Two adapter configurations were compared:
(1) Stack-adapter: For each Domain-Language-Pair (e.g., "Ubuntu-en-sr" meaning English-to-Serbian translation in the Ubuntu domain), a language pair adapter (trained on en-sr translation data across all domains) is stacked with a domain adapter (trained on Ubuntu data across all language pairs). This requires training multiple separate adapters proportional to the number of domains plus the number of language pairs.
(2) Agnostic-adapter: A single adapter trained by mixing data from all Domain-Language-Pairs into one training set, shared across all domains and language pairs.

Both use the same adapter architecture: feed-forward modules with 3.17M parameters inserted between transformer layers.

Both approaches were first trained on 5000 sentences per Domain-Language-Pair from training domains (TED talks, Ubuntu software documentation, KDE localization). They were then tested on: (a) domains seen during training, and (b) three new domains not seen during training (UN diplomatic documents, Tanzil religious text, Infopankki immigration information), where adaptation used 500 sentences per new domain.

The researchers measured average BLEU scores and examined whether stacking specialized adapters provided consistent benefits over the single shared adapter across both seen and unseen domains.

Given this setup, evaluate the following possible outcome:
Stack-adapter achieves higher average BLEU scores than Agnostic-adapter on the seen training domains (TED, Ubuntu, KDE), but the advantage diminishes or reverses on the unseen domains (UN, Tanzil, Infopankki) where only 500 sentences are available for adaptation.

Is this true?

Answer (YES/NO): NO